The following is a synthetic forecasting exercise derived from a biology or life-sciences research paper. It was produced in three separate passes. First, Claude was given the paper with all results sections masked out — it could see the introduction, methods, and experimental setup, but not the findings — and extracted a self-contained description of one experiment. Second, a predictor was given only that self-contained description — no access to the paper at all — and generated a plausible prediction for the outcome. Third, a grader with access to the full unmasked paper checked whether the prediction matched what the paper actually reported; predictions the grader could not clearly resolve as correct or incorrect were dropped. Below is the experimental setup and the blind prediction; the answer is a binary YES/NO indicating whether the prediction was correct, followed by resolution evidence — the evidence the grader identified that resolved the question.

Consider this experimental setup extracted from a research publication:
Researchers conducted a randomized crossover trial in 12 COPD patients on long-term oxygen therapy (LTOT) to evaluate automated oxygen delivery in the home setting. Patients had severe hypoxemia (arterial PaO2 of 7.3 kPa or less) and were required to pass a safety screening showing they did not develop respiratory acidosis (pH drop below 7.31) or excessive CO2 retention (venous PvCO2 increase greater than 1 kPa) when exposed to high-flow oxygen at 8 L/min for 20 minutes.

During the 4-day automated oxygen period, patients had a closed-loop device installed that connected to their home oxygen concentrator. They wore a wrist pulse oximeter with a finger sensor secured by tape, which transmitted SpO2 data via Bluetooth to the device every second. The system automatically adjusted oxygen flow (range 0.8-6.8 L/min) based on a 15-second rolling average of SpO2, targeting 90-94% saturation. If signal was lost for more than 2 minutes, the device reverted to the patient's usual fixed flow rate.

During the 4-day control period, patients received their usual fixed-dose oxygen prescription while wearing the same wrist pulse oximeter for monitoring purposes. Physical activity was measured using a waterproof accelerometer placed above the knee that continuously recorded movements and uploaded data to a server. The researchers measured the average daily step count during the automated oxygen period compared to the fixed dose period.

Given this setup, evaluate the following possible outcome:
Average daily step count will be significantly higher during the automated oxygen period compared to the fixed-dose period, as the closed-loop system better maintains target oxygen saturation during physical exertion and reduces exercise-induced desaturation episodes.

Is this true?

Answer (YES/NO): NO